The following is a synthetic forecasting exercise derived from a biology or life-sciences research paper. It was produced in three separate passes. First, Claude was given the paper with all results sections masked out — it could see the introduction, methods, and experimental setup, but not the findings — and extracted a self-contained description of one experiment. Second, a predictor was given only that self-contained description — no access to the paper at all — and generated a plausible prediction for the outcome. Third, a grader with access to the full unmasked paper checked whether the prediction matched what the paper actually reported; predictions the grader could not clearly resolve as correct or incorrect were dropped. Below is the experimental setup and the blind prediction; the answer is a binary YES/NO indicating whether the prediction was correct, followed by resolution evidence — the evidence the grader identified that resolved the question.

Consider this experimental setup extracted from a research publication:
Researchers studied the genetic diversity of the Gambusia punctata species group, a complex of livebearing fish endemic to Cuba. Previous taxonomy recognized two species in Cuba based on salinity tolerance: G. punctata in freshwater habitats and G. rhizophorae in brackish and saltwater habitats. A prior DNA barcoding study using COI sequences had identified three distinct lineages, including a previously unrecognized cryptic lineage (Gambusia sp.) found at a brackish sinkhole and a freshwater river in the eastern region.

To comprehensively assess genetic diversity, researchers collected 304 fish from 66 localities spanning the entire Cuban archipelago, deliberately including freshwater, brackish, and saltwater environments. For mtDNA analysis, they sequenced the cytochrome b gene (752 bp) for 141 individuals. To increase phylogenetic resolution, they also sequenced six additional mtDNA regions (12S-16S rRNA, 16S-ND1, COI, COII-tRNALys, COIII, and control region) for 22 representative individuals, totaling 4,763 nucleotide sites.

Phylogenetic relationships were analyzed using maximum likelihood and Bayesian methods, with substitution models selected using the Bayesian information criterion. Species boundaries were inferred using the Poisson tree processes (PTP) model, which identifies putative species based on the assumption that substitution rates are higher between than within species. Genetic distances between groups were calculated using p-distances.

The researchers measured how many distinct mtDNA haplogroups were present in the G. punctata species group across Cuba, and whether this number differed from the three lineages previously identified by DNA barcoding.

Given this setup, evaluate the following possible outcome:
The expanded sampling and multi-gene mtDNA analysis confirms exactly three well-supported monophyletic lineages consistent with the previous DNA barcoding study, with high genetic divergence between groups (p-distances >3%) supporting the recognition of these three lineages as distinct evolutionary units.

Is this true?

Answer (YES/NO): NO